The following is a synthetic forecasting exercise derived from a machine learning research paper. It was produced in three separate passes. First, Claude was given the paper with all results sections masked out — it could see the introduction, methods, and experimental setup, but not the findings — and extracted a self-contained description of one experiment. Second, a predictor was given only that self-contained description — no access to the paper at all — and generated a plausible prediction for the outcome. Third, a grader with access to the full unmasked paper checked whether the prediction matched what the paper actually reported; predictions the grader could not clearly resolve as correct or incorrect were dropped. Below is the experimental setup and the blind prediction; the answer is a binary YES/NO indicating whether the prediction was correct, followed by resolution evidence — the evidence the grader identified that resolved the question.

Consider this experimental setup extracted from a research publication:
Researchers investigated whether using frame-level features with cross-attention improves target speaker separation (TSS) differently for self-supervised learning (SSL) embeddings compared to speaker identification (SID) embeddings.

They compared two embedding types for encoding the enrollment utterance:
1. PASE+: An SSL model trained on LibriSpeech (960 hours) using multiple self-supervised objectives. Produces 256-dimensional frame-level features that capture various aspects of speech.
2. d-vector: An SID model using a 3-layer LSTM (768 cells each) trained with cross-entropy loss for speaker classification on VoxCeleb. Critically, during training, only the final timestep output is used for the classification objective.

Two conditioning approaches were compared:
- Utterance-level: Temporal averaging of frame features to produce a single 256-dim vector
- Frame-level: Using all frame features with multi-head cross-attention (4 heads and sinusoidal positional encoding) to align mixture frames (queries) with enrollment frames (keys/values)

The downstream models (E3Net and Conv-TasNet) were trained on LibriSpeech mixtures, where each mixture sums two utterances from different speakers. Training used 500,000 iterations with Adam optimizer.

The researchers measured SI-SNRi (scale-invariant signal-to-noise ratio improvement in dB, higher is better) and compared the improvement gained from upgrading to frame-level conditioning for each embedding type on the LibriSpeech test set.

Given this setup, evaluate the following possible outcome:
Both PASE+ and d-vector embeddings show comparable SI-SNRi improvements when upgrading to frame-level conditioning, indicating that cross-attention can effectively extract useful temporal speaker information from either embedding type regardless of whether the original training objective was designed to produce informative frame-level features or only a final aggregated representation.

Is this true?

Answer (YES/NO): NO